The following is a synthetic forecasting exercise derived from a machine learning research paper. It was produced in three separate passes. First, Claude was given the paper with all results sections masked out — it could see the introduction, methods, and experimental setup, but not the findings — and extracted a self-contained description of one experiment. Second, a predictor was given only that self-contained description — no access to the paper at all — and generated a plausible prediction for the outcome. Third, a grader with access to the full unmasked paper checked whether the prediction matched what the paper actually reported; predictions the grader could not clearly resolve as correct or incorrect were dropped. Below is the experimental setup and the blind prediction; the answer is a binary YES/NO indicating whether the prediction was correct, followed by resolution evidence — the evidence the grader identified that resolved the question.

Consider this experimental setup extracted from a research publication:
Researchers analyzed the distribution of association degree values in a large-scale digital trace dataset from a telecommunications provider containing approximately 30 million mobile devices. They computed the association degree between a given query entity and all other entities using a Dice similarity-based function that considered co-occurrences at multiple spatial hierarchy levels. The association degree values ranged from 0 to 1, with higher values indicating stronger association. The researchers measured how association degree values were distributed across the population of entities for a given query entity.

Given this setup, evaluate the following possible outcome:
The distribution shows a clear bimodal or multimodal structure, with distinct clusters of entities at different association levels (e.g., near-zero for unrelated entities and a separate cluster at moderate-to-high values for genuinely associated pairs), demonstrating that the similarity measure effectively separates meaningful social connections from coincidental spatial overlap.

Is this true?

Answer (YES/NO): NO